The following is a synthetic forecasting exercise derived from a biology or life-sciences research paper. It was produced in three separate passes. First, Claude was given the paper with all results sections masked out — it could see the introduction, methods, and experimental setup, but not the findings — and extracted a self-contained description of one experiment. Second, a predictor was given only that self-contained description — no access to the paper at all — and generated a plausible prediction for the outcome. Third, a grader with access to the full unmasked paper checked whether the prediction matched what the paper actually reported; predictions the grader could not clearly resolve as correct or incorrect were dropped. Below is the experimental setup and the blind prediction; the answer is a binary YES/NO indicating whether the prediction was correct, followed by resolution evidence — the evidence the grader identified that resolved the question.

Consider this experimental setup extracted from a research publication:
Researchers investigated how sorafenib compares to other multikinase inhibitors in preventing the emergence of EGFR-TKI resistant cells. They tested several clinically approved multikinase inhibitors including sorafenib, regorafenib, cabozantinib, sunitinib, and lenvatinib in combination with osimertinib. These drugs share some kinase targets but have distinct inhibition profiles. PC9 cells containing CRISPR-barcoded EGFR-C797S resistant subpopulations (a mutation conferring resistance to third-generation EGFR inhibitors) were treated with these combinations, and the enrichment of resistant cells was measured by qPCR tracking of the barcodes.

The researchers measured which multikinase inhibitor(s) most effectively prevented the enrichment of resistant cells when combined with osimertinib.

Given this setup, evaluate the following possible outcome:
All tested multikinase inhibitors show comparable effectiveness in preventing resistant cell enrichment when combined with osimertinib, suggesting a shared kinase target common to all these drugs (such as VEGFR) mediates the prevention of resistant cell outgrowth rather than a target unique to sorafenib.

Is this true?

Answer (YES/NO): NO